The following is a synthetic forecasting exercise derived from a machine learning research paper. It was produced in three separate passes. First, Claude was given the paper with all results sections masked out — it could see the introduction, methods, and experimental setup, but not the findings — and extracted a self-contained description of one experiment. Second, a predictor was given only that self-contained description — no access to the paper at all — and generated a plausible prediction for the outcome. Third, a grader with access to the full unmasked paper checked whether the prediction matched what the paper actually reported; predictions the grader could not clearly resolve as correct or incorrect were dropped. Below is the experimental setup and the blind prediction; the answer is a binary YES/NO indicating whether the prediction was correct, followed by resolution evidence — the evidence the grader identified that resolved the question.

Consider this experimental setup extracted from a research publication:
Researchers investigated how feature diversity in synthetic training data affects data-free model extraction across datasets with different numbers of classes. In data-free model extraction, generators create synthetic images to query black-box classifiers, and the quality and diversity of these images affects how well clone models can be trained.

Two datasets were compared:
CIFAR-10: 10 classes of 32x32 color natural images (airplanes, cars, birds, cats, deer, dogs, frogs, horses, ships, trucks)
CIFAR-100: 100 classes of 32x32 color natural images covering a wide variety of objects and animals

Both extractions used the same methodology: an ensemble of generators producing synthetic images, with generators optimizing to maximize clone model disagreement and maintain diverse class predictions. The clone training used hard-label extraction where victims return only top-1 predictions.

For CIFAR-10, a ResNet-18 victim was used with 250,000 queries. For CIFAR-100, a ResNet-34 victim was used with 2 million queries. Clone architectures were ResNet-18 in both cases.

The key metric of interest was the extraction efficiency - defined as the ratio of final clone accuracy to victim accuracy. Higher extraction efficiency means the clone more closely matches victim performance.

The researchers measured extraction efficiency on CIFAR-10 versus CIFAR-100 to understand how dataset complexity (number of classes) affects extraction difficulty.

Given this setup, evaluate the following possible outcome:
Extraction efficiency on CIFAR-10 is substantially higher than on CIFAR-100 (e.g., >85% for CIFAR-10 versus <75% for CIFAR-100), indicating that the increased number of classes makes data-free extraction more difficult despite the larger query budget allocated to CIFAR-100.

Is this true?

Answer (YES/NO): NO